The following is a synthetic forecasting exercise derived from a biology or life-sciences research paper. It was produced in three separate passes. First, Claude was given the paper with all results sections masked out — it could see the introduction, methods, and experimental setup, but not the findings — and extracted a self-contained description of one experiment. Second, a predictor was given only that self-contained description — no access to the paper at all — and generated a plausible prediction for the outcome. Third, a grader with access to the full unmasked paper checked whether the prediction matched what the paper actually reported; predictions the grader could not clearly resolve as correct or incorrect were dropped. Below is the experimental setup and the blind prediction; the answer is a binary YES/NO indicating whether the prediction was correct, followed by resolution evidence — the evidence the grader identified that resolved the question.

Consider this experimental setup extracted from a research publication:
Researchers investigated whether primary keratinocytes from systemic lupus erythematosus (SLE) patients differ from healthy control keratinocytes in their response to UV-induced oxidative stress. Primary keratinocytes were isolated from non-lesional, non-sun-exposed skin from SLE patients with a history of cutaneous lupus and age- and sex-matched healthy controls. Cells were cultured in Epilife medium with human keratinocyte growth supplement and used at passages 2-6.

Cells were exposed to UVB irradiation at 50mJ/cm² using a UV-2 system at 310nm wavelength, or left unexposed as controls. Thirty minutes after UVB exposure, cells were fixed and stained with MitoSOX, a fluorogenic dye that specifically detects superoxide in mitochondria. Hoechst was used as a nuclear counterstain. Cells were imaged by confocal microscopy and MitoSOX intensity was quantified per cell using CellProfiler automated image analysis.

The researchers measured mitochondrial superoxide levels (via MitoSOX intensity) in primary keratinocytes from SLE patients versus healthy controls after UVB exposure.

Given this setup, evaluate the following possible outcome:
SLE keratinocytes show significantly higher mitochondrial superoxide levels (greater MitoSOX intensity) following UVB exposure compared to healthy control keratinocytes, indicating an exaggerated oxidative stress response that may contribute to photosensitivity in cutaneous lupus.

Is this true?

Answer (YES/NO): NO